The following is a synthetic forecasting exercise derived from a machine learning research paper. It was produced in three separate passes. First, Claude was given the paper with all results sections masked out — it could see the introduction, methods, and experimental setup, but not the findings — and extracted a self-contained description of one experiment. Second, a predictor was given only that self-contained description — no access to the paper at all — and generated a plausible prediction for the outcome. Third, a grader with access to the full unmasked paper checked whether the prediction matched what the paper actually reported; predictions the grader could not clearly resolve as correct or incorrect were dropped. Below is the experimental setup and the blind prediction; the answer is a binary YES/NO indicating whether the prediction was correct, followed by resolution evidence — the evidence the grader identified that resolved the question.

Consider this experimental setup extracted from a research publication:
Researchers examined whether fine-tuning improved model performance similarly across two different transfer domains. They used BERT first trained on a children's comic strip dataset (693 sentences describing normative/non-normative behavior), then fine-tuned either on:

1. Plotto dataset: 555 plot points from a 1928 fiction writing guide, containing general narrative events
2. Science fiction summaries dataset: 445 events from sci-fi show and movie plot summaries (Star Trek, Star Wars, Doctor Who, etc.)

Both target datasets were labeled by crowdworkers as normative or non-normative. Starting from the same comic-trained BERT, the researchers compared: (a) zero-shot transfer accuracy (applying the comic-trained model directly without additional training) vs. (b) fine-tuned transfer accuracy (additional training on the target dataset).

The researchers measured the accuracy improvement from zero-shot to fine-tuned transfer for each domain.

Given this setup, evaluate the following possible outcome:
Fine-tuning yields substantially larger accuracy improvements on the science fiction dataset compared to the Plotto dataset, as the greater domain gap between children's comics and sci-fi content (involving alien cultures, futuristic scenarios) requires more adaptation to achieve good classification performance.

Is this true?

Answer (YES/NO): YES